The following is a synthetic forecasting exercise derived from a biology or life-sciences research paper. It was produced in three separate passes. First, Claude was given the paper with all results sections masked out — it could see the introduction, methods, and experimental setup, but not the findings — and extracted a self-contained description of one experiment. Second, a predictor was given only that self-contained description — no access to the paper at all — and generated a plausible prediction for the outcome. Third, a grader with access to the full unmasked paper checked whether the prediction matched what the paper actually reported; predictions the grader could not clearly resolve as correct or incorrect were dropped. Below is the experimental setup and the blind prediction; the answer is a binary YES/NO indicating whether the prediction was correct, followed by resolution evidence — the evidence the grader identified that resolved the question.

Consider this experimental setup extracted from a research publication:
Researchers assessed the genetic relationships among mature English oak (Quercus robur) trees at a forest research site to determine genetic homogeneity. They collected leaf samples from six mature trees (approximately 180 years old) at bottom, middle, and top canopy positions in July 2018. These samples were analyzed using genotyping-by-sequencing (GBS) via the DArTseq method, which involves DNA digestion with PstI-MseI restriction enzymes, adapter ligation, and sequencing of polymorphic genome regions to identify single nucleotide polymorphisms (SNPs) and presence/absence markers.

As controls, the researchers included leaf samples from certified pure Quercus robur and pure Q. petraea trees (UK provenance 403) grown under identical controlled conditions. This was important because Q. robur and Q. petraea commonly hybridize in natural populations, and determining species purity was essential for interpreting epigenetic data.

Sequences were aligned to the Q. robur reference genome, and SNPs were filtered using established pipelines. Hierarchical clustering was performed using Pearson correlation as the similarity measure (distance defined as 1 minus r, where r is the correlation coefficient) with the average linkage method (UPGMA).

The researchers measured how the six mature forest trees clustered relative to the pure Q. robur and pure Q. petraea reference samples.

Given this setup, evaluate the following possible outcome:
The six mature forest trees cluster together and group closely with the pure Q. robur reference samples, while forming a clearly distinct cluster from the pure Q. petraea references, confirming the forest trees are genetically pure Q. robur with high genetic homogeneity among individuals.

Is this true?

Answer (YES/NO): YES